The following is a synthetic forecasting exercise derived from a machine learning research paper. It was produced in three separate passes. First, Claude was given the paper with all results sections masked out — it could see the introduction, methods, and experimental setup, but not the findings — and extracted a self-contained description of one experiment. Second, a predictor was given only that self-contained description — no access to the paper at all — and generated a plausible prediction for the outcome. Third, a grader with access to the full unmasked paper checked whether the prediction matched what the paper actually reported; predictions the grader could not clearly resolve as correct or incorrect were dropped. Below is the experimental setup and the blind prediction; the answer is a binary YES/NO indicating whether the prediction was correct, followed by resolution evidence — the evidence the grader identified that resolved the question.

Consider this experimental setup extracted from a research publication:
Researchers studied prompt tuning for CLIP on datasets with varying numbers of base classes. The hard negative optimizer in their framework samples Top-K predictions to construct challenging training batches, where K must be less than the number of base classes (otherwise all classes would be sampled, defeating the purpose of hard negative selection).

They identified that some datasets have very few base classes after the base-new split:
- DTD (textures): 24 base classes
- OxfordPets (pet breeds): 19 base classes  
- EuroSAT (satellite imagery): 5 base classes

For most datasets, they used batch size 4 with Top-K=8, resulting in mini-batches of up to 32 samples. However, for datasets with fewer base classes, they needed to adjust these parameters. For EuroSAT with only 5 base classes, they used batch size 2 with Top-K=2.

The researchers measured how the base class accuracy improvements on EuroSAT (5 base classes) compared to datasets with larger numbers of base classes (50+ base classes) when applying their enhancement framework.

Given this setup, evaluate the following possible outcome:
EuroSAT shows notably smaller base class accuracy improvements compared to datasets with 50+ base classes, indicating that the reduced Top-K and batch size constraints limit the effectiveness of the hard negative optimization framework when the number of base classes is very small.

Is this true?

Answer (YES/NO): NO